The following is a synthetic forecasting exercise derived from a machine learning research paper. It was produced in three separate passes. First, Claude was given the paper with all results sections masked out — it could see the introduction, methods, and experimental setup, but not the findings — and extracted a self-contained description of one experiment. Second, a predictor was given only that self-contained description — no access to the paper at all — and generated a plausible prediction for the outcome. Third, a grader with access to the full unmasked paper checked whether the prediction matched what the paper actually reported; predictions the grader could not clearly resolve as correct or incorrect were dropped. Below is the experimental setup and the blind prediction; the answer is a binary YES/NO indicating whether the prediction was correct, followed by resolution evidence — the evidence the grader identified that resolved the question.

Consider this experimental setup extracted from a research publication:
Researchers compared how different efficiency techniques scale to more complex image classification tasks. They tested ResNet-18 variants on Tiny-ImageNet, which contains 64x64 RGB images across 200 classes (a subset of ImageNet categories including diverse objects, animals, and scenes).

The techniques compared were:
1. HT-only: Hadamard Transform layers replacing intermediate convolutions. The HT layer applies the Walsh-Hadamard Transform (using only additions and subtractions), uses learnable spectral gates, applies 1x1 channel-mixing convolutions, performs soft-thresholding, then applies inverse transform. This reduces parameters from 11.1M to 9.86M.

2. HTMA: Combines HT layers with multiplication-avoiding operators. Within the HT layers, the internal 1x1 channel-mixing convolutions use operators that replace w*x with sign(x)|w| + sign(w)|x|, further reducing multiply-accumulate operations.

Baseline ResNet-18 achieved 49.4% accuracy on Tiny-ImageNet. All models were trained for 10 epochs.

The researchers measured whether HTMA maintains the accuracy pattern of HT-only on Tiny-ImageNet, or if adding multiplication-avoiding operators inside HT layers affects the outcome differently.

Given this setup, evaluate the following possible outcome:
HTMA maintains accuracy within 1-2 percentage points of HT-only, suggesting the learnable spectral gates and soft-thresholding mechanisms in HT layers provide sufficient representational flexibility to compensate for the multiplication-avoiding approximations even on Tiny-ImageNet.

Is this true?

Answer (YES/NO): NO